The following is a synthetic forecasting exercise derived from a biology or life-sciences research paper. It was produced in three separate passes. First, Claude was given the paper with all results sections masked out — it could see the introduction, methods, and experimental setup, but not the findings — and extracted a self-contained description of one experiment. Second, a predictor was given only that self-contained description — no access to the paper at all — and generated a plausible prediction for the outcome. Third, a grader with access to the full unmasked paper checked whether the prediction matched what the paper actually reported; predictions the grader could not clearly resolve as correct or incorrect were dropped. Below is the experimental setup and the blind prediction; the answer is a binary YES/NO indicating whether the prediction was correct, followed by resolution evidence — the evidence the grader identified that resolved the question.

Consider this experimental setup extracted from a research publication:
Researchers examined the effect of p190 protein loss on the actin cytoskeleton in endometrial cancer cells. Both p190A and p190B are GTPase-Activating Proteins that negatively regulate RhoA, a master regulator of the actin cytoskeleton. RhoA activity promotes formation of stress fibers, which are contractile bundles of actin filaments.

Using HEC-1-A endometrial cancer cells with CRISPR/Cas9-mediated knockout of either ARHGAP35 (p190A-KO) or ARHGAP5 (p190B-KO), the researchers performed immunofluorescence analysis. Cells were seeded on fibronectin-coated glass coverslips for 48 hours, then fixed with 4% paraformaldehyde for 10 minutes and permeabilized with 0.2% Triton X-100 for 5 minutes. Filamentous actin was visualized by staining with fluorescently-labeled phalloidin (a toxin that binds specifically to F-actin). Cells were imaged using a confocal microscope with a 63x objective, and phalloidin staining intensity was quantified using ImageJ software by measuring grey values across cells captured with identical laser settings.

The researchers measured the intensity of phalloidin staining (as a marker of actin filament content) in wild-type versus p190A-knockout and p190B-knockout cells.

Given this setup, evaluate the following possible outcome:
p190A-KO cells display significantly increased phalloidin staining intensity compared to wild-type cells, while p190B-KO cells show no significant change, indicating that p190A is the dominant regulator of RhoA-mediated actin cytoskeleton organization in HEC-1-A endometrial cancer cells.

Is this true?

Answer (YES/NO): NO